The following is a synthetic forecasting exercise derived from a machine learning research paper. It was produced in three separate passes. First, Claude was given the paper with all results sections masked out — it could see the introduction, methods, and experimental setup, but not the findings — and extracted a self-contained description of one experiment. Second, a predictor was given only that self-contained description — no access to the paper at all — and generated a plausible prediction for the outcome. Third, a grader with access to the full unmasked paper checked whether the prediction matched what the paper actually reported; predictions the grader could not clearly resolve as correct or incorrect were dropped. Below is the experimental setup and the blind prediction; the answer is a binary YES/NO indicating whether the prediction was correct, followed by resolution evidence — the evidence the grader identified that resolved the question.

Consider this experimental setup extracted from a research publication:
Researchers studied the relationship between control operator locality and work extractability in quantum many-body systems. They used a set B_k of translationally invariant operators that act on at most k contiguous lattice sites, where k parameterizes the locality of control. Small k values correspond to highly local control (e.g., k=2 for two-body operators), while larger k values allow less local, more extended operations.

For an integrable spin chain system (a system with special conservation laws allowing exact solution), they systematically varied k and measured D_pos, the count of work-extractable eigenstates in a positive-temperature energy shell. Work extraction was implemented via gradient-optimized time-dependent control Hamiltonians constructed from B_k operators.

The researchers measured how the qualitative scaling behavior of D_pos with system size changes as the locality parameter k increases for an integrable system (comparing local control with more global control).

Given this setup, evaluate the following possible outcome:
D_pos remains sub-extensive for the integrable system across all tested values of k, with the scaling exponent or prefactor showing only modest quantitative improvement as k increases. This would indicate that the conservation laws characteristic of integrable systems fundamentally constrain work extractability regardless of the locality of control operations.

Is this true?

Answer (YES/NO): NO